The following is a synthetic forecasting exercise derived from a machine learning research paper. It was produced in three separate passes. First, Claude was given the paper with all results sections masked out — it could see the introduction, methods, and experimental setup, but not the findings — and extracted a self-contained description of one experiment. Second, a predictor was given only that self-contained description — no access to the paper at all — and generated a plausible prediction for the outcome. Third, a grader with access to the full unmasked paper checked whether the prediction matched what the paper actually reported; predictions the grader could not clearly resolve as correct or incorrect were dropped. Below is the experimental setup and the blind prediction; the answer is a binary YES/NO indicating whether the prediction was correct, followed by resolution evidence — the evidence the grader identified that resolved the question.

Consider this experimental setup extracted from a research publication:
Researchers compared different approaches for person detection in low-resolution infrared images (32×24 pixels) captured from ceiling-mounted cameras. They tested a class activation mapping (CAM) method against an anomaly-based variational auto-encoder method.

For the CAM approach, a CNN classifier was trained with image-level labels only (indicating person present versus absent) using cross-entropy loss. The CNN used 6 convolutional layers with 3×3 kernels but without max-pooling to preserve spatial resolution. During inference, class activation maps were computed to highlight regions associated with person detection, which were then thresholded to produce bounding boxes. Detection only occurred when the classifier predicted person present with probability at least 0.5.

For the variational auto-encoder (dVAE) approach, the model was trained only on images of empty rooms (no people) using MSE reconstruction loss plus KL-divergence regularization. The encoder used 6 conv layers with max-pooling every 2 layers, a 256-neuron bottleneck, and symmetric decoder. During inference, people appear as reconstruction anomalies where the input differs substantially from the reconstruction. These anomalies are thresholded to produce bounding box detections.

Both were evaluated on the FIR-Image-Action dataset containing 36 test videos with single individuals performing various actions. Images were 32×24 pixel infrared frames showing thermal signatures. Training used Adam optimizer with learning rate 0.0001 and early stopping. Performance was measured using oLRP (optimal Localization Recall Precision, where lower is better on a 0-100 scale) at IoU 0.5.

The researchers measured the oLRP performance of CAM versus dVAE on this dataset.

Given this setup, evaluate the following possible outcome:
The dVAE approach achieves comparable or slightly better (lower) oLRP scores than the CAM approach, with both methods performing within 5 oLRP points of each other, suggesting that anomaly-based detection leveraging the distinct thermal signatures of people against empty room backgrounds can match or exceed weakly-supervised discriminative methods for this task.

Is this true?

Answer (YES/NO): NO